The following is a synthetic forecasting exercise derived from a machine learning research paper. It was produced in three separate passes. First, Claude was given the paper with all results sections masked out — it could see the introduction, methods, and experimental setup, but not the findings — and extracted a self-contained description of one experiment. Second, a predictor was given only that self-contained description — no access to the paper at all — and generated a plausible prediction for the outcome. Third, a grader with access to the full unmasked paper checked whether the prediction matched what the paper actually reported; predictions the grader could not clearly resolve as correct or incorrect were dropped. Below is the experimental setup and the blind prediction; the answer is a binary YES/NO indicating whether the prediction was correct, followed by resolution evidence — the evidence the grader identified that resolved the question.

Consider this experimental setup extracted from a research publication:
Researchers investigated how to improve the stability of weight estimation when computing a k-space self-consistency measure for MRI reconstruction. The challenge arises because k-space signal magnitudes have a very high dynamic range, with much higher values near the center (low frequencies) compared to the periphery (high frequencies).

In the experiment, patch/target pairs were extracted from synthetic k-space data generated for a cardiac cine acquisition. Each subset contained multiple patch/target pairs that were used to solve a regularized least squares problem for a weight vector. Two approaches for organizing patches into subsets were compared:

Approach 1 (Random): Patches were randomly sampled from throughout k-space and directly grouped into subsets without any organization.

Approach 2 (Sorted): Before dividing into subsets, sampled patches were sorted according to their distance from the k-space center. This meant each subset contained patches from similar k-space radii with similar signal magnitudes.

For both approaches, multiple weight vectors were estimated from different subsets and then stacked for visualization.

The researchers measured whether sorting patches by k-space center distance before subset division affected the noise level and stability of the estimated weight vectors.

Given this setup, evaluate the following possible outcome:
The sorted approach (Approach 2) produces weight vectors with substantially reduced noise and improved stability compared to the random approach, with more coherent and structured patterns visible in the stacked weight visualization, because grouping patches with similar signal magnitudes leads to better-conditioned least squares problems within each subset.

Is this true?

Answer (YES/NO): YES